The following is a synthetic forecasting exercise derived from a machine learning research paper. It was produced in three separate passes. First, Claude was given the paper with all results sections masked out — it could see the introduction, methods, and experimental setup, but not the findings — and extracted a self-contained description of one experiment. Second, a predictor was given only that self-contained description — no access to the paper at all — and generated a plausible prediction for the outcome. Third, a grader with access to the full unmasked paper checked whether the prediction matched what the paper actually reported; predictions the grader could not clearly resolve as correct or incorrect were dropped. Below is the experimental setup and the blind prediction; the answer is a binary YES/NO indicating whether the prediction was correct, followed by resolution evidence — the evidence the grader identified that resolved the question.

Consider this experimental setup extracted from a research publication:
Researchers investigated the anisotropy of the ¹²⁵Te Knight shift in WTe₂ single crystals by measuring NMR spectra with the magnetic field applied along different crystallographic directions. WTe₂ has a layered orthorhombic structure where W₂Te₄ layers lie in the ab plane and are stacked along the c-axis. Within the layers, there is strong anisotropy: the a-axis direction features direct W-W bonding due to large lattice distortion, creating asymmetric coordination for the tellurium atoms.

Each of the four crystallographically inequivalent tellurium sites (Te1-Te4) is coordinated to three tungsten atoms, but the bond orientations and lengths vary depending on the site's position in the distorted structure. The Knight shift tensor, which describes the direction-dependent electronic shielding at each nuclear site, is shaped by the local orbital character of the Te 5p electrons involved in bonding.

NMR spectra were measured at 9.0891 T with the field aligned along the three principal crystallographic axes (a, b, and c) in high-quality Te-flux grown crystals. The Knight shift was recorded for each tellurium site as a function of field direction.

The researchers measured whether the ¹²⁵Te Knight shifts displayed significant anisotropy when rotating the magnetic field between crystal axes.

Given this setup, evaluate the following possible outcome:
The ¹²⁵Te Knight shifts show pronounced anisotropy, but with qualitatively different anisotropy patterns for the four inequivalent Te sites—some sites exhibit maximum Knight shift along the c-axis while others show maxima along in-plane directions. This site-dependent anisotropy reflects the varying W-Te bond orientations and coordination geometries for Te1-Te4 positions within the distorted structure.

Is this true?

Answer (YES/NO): NO